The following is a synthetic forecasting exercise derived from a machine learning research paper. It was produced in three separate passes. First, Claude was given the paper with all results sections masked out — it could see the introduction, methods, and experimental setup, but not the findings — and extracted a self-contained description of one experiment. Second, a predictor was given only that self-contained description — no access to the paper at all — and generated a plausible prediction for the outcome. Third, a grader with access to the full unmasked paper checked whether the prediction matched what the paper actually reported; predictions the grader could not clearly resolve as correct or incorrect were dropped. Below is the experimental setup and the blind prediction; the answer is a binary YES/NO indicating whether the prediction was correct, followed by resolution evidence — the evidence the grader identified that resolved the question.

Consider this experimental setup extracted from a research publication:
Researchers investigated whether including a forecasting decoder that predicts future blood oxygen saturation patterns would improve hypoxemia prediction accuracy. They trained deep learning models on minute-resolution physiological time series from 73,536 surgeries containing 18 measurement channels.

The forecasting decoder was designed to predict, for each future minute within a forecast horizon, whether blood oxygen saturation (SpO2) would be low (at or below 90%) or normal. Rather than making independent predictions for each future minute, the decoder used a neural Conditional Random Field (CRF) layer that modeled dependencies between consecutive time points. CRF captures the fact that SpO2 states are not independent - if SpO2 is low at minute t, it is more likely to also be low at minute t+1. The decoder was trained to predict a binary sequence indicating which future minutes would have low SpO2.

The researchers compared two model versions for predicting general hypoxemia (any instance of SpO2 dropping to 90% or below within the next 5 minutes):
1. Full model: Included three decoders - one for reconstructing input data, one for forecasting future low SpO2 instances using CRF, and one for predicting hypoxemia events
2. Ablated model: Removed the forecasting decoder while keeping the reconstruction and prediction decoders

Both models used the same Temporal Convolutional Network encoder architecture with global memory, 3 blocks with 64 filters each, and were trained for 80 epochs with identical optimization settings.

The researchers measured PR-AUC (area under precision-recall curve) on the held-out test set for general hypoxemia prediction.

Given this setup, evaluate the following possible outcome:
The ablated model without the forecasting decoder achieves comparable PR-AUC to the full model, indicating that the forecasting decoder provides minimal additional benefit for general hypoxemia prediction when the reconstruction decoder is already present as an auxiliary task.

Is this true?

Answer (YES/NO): NO